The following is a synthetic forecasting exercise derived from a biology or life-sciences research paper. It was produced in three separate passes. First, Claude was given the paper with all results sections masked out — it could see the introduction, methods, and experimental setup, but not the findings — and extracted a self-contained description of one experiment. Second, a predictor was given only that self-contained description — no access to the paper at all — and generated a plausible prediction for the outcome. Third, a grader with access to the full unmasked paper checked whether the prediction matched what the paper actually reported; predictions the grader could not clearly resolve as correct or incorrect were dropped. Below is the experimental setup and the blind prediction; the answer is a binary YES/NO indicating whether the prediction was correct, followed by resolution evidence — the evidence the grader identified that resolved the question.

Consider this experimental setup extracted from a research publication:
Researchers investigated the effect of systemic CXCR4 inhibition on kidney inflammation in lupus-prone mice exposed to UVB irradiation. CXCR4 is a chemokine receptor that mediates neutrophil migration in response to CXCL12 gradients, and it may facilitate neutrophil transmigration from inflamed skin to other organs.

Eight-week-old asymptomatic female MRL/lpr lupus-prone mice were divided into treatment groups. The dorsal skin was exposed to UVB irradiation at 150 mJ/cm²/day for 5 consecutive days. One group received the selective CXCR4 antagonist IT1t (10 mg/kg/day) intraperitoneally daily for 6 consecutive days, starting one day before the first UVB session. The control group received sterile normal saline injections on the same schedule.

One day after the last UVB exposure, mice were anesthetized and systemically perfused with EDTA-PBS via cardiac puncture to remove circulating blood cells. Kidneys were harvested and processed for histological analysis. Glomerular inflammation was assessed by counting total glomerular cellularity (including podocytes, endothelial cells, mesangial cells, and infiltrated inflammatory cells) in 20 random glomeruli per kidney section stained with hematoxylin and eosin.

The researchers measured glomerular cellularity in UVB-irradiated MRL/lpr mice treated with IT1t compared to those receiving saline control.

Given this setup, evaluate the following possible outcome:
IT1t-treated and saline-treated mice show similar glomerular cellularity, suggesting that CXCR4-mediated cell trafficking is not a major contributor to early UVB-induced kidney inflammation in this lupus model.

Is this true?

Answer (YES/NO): NO